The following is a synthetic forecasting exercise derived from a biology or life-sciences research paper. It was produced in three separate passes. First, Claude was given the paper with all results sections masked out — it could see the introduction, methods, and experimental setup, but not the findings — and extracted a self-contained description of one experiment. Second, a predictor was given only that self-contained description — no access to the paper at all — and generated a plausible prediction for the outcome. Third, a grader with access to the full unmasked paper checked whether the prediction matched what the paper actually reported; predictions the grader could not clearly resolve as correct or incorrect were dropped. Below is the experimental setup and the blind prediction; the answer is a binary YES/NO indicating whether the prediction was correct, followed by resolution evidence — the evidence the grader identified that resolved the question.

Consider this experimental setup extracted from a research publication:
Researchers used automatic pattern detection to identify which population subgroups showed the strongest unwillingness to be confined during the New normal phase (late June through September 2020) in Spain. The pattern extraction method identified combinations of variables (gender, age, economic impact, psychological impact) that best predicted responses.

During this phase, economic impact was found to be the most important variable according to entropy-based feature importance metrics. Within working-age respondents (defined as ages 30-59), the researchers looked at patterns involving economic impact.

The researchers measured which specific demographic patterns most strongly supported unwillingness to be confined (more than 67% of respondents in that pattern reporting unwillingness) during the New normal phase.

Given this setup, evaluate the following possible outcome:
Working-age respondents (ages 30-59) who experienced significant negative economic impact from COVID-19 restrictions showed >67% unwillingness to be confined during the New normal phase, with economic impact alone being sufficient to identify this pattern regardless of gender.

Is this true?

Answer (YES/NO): NO